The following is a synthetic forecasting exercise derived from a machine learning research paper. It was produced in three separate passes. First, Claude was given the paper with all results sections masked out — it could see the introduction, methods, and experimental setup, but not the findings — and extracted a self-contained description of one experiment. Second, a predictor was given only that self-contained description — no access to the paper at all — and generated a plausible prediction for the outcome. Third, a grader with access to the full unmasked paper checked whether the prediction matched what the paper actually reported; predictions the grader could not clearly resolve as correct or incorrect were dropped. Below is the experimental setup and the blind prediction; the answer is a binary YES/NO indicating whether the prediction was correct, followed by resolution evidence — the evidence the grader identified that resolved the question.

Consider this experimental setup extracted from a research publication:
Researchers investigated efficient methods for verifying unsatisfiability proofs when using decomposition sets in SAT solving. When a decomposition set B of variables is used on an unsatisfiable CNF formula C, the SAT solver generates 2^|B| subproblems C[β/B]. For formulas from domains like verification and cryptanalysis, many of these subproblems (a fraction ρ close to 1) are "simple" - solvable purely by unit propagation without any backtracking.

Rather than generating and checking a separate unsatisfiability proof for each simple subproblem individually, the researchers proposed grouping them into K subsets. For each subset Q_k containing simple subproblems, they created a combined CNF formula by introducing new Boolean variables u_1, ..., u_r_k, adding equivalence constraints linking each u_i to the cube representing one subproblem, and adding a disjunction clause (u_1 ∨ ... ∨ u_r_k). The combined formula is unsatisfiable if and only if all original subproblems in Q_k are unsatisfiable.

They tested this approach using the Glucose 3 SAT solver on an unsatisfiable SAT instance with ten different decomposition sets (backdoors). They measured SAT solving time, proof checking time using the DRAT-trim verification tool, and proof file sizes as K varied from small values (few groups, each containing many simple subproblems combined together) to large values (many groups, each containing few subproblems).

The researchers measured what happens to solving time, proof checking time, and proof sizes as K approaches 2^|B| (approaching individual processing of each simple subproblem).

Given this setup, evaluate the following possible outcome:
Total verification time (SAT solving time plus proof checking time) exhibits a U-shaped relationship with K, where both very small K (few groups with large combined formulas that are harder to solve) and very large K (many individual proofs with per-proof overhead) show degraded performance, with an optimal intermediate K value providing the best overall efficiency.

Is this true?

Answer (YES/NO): YES